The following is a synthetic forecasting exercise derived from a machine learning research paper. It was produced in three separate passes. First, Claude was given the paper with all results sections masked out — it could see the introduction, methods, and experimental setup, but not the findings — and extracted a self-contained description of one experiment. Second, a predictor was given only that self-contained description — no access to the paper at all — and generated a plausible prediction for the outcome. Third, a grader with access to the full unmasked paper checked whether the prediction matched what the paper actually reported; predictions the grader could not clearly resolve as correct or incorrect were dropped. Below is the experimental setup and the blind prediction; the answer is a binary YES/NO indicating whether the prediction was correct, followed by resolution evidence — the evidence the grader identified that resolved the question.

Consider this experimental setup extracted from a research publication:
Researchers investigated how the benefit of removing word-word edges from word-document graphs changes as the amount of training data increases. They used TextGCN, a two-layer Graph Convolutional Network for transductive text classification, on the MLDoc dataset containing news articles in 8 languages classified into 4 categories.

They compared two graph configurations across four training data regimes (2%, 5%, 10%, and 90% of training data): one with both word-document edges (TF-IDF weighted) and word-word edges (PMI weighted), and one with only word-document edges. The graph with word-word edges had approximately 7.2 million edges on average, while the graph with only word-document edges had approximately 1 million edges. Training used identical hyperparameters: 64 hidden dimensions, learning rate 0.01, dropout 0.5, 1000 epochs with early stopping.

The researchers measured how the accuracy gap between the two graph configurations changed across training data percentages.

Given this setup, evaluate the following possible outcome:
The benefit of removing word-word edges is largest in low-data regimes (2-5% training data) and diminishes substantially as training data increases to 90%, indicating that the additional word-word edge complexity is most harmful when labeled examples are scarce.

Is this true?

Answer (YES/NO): YES